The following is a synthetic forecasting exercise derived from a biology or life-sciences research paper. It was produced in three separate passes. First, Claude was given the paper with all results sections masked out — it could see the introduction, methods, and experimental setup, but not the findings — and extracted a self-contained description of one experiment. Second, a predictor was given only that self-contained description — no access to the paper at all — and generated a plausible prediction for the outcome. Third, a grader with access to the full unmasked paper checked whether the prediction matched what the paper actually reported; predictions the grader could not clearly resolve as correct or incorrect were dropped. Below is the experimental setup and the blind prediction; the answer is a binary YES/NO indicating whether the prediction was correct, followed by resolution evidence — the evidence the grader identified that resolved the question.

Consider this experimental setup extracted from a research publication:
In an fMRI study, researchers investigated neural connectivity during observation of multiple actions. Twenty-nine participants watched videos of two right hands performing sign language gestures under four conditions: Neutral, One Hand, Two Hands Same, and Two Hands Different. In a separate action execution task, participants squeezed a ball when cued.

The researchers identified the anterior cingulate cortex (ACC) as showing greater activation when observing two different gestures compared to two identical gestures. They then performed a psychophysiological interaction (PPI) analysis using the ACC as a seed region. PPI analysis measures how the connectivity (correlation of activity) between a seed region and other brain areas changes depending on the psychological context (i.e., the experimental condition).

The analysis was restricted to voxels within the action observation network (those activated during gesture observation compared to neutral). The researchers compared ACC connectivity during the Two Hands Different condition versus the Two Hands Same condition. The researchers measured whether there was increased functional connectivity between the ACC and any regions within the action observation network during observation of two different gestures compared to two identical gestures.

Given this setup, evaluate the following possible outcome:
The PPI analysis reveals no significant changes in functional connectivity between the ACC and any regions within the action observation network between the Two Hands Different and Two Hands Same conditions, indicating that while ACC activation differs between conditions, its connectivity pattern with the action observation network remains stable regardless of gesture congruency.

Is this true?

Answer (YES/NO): NO